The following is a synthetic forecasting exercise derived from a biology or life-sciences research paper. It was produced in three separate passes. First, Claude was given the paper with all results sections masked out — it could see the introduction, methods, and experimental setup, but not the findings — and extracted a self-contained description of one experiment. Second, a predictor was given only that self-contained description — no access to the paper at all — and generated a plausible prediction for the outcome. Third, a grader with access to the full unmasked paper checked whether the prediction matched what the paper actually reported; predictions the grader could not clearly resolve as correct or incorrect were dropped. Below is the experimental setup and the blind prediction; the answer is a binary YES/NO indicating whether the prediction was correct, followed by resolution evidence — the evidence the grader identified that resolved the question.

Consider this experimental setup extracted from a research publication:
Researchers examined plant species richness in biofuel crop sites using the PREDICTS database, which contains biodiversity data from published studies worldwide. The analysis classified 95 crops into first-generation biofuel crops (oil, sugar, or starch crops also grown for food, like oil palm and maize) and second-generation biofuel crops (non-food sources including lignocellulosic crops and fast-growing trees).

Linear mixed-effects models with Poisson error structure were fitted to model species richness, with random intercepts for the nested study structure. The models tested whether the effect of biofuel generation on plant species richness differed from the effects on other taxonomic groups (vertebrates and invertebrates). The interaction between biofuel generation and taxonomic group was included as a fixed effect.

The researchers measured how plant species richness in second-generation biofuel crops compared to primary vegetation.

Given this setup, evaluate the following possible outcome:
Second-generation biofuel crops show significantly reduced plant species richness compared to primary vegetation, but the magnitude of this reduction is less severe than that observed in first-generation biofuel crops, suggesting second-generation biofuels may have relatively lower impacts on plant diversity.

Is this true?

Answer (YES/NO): YES